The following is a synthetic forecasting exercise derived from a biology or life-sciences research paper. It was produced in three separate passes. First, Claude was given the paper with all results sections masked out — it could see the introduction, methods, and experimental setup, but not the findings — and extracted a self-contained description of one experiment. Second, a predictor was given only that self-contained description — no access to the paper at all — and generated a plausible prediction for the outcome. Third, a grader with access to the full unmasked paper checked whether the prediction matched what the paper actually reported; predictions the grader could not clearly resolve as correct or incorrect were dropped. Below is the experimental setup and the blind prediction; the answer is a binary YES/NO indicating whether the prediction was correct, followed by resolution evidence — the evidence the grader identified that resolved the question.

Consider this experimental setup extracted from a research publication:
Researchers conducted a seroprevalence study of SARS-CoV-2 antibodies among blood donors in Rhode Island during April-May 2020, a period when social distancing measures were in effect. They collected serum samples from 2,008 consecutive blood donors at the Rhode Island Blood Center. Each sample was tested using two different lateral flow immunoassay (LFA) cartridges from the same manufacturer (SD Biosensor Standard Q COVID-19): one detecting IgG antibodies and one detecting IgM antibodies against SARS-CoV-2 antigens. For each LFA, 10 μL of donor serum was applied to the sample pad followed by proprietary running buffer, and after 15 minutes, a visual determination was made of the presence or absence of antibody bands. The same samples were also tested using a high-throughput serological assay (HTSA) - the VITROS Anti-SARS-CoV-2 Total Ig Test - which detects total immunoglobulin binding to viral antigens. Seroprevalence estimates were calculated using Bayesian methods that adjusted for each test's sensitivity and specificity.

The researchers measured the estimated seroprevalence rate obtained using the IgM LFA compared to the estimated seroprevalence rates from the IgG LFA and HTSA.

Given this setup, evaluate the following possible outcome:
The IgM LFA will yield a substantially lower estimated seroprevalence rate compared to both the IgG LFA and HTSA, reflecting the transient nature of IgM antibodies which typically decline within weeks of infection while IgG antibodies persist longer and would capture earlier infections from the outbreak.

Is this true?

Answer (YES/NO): NO